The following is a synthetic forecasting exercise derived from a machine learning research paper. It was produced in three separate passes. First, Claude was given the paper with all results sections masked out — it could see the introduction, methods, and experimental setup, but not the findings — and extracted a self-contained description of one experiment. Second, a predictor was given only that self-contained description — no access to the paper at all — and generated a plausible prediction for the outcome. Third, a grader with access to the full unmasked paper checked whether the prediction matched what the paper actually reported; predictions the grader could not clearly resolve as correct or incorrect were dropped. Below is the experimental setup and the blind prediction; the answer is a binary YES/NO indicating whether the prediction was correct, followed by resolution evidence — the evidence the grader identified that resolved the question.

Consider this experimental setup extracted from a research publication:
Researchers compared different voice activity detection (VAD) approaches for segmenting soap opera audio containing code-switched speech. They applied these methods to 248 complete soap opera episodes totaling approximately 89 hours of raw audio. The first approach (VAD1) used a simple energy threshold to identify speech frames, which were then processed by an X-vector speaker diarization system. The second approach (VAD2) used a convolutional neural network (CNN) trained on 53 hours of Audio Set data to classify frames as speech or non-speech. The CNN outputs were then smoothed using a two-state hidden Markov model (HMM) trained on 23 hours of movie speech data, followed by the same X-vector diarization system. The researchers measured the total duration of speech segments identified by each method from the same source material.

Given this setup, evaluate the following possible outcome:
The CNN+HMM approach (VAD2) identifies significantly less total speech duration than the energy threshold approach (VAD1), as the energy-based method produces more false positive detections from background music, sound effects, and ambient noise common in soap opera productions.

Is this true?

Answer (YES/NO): YES